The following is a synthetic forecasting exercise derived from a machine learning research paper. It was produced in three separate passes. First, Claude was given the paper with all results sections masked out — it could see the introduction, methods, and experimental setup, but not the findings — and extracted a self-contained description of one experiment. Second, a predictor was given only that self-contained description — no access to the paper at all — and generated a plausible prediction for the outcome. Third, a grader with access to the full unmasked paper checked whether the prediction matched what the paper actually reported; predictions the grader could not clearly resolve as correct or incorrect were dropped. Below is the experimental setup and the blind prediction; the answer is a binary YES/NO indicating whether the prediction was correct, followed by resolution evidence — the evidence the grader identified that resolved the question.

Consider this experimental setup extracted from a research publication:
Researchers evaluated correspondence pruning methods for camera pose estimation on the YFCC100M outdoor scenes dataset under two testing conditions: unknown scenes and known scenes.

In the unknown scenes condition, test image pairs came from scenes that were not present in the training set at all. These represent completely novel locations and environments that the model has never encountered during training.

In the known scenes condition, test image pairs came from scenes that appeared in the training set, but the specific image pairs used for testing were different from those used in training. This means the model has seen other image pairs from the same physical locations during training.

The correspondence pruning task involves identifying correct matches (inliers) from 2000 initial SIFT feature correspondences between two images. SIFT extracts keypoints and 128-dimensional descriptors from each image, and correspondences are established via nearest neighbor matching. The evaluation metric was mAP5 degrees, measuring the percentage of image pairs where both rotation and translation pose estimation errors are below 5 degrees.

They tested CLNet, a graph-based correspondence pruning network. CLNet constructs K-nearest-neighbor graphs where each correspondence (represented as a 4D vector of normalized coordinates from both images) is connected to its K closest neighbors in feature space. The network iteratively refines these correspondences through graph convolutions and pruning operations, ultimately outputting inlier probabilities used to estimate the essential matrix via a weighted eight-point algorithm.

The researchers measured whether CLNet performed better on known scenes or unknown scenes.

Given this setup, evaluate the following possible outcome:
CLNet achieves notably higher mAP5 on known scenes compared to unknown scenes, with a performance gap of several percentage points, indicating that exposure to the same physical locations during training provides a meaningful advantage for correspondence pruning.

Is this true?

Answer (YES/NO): NO